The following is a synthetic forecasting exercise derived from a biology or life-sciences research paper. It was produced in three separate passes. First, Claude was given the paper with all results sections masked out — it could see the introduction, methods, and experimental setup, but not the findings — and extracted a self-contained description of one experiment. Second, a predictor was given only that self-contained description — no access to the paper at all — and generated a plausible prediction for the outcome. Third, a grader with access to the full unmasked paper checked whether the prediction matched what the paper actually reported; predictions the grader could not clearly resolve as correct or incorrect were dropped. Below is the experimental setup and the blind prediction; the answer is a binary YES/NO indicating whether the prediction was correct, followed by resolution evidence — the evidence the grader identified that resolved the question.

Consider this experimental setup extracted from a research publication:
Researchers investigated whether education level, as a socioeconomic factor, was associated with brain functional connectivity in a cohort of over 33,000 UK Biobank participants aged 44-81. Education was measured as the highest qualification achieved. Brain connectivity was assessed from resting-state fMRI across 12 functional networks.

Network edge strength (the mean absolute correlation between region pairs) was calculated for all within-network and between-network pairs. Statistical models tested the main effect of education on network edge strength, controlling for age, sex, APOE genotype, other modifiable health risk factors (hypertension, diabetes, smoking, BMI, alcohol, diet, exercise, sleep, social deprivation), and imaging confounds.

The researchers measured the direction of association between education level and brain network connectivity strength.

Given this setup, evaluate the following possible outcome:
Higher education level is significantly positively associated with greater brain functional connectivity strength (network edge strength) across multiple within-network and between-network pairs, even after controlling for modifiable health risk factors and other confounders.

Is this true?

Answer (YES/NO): YES